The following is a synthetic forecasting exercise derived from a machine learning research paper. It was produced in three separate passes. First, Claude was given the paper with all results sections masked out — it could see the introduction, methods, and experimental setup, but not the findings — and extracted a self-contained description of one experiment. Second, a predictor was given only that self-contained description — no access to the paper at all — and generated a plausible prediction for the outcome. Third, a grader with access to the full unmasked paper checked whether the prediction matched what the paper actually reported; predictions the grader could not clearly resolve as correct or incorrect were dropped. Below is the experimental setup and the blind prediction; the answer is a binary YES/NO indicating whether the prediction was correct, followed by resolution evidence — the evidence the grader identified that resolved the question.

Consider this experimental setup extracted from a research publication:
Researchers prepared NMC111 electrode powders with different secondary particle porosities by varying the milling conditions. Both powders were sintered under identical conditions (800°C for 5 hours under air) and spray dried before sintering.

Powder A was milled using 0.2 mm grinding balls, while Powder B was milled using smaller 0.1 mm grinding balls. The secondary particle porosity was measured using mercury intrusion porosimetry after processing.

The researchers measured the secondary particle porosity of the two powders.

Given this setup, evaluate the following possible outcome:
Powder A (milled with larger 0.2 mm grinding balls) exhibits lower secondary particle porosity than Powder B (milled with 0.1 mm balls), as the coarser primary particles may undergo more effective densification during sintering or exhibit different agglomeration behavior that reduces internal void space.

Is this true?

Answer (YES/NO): NO